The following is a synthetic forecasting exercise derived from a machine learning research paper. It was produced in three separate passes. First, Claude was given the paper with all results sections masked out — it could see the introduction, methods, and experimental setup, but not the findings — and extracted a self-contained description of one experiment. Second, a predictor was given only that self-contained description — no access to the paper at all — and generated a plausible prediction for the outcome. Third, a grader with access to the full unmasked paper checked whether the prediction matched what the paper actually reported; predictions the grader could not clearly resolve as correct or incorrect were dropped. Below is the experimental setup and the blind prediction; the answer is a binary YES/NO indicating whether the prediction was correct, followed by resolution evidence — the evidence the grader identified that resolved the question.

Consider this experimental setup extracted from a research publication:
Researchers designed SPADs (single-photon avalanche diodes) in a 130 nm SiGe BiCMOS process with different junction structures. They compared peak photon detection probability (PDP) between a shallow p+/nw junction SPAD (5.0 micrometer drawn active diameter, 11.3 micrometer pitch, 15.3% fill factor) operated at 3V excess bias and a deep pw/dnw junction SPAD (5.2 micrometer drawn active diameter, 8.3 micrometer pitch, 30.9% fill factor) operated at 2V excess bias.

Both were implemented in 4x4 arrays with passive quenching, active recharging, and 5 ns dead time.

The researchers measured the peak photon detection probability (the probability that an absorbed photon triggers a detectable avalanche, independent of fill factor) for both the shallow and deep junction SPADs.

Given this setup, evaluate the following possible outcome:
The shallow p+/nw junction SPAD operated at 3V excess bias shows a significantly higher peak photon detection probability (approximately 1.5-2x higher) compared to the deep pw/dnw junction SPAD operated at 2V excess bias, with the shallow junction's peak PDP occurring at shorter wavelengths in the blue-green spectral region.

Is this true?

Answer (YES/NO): NO